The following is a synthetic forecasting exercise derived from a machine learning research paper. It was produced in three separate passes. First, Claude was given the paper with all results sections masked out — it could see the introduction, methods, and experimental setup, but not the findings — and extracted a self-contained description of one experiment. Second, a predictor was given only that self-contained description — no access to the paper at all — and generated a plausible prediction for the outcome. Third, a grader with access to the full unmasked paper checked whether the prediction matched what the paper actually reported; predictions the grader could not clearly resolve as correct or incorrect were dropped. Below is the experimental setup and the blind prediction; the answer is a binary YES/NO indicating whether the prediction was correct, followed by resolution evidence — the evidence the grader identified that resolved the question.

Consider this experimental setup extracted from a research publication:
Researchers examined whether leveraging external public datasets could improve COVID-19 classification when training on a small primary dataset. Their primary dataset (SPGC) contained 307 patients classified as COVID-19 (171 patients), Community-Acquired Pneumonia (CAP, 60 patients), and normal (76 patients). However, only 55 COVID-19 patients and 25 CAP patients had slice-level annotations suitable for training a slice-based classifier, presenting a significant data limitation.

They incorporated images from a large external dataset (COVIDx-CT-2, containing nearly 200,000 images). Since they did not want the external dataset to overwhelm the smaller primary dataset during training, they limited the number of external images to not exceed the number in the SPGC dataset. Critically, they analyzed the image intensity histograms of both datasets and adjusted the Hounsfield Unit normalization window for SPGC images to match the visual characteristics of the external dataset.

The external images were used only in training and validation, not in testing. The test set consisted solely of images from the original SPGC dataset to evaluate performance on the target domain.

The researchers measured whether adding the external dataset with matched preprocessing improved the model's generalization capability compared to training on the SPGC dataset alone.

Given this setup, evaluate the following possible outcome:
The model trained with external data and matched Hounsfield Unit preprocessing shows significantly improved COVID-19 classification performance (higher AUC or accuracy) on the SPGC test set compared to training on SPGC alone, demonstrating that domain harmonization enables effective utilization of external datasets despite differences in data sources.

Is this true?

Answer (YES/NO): YES